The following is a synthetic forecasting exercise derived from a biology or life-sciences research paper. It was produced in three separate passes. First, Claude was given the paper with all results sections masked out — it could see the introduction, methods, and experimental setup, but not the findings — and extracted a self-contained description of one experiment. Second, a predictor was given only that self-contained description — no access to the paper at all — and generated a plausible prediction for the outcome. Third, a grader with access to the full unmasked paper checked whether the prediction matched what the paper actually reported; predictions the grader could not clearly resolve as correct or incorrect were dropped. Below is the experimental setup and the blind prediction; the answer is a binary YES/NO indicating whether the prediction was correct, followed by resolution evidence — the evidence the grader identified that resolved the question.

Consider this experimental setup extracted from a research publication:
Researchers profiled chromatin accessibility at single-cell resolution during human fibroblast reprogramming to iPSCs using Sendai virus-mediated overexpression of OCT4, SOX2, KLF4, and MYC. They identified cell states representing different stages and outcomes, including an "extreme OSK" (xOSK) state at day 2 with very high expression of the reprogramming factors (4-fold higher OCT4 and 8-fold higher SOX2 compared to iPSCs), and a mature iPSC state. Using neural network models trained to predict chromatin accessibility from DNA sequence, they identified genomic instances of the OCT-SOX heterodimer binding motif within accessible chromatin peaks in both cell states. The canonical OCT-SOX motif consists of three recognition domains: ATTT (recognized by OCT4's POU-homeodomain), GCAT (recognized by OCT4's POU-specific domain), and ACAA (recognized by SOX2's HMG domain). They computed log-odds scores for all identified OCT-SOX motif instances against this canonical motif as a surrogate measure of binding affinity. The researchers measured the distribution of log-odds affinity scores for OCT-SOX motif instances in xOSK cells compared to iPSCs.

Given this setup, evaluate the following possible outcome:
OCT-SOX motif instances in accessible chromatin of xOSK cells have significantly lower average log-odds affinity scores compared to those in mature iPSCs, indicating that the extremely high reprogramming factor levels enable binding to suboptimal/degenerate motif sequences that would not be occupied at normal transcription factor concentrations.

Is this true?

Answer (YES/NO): YES